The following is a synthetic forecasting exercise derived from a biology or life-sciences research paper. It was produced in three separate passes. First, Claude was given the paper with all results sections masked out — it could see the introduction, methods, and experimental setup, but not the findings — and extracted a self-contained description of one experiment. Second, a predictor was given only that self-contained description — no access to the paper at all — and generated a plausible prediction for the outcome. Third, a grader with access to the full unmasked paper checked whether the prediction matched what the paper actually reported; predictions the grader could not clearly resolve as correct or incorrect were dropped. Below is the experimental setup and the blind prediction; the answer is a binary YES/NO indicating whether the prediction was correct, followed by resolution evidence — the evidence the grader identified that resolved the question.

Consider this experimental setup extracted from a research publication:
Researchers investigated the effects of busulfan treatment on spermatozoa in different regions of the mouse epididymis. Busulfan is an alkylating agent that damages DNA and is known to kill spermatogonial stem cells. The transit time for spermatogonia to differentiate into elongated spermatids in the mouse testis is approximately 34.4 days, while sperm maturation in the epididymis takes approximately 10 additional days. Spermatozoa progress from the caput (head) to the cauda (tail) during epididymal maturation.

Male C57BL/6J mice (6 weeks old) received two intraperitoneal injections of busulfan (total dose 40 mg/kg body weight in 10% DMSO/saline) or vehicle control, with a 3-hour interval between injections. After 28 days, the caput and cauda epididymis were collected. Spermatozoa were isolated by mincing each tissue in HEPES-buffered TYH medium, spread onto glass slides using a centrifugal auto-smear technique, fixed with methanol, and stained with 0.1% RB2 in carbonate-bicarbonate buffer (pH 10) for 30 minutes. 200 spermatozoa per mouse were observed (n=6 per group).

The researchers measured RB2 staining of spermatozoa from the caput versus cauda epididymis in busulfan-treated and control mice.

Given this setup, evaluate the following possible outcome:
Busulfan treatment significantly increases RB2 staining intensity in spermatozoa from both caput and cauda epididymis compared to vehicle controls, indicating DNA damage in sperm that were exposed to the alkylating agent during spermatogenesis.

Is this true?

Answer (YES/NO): NO